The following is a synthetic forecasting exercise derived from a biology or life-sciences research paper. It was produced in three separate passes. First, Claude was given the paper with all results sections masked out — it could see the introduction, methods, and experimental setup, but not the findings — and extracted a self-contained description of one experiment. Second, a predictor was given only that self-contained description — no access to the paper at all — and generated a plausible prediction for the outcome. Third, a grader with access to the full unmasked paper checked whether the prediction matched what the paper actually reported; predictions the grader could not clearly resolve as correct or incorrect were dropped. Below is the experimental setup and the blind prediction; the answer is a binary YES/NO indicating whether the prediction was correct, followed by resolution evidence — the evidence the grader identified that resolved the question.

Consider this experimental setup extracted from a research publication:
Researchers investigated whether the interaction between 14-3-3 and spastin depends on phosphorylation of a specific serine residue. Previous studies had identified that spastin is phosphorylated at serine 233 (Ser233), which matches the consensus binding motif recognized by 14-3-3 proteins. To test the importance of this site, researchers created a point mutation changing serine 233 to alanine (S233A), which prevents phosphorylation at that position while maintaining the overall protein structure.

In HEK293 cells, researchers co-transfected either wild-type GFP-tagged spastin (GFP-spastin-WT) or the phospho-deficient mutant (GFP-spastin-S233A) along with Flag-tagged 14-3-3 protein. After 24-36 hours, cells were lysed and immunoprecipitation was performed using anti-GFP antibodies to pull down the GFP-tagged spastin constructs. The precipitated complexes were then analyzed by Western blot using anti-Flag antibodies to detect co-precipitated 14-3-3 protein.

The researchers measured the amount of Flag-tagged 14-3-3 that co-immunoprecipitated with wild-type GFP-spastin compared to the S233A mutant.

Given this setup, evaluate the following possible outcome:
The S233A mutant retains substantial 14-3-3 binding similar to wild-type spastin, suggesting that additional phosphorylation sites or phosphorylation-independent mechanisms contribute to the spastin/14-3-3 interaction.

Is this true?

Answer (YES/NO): NO